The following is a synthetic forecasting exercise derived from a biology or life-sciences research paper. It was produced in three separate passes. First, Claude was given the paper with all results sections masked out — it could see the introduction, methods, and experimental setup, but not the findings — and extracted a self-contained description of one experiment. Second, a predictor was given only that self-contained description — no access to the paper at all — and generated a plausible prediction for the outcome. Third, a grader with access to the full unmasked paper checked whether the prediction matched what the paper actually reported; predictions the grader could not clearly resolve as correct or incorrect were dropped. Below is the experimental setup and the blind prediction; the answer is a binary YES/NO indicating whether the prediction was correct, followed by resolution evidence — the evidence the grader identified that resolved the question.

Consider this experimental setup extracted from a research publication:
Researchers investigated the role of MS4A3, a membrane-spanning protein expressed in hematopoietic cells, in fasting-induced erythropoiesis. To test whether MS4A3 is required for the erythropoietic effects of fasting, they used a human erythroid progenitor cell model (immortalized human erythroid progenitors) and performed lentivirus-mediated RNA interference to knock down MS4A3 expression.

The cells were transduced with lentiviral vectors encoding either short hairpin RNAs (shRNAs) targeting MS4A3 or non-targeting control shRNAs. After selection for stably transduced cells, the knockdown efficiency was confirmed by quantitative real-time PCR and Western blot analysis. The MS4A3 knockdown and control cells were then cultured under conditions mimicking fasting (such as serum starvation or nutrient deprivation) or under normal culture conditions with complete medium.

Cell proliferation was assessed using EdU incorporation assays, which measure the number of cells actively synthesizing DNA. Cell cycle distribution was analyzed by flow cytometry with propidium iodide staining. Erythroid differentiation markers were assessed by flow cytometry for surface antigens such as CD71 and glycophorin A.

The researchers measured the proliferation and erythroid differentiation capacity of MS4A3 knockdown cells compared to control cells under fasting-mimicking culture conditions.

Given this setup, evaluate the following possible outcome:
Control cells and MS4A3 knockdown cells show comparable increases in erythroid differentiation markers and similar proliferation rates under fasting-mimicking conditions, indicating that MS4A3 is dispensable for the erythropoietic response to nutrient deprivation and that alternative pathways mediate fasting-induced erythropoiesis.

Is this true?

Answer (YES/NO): NO